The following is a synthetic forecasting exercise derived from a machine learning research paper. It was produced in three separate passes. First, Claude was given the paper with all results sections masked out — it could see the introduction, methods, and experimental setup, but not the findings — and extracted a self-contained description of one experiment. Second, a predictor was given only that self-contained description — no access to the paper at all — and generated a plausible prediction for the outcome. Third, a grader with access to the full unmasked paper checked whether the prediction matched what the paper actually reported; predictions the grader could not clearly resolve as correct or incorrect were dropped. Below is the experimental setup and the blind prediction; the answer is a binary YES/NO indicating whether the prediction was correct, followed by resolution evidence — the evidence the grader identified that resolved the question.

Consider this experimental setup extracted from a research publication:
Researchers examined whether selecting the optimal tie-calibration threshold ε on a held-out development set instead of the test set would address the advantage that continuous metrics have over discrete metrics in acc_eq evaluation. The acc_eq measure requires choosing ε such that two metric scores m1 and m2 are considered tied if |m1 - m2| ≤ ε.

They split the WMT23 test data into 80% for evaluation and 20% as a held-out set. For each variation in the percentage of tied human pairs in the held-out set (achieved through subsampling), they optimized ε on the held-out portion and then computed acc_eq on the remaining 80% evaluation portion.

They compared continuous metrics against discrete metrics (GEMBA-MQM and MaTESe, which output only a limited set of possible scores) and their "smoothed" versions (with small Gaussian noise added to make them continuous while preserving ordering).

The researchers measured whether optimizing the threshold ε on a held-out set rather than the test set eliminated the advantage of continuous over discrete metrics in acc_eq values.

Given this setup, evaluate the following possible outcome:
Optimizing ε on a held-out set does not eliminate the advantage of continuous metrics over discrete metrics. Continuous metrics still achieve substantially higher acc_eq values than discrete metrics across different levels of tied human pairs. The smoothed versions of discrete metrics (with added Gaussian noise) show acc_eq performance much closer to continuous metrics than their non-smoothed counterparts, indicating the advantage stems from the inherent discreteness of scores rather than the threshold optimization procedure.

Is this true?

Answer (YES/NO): NO